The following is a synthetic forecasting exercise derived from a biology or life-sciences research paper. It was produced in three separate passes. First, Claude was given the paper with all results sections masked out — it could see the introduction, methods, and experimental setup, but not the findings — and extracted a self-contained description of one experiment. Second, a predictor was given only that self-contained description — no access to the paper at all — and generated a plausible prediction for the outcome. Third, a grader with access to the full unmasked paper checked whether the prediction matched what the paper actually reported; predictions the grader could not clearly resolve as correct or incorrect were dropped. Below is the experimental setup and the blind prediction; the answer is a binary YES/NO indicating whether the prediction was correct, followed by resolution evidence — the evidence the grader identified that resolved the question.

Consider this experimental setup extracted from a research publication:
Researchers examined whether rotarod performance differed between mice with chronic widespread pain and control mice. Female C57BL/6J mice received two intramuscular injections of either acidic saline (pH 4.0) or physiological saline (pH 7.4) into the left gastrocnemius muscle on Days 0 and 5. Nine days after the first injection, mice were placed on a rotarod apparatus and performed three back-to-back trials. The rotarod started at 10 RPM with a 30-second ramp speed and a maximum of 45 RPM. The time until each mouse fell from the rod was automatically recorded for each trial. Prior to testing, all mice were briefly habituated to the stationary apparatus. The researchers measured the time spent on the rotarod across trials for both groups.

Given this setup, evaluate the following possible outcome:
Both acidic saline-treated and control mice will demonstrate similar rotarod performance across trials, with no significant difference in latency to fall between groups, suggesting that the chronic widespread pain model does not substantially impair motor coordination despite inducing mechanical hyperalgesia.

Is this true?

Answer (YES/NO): YES